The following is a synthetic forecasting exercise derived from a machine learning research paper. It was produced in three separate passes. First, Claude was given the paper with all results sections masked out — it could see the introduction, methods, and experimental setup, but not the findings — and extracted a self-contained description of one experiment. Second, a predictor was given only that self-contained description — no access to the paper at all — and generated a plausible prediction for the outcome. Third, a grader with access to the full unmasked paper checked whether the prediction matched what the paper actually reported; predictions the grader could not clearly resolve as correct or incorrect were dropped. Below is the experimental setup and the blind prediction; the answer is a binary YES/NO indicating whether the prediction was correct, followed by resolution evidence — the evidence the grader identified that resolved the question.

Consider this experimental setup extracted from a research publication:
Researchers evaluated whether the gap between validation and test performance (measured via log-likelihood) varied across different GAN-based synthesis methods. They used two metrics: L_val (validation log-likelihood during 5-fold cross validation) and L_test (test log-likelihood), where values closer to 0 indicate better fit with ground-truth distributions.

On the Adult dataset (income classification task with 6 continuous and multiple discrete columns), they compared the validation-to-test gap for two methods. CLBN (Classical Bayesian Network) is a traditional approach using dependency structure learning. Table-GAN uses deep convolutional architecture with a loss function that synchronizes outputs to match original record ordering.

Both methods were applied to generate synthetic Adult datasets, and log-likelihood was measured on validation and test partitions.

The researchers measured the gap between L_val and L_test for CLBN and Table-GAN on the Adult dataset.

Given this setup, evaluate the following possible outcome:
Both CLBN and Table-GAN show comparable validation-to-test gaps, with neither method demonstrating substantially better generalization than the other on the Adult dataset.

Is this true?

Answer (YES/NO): NO